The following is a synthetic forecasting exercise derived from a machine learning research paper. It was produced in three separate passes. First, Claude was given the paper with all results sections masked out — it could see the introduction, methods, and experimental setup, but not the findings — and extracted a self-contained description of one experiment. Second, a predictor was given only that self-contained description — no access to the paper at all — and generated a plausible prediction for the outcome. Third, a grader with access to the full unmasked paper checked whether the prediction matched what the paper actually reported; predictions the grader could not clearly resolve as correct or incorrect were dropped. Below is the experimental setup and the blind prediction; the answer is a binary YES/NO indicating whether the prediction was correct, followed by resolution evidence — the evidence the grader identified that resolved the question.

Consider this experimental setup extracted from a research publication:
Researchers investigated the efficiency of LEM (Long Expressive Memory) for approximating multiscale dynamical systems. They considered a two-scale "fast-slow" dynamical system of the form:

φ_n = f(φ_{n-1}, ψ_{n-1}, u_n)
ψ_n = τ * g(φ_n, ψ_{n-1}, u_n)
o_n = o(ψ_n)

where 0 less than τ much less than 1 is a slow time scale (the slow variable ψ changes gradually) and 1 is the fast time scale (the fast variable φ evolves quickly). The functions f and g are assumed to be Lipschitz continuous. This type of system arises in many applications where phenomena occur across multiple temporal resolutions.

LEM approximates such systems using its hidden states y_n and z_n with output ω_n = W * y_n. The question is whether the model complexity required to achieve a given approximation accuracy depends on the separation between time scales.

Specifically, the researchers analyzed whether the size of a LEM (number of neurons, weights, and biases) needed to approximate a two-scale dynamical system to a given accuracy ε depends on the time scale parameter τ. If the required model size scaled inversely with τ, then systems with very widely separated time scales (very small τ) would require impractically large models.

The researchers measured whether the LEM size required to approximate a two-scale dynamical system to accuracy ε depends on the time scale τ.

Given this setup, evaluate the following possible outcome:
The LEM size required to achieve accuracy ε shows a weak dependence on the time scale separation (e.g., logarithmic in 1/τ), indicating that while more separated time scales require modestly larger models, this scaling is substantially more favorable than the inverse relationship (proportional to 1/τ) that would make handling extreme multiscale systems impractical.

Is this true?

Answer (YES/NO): NO